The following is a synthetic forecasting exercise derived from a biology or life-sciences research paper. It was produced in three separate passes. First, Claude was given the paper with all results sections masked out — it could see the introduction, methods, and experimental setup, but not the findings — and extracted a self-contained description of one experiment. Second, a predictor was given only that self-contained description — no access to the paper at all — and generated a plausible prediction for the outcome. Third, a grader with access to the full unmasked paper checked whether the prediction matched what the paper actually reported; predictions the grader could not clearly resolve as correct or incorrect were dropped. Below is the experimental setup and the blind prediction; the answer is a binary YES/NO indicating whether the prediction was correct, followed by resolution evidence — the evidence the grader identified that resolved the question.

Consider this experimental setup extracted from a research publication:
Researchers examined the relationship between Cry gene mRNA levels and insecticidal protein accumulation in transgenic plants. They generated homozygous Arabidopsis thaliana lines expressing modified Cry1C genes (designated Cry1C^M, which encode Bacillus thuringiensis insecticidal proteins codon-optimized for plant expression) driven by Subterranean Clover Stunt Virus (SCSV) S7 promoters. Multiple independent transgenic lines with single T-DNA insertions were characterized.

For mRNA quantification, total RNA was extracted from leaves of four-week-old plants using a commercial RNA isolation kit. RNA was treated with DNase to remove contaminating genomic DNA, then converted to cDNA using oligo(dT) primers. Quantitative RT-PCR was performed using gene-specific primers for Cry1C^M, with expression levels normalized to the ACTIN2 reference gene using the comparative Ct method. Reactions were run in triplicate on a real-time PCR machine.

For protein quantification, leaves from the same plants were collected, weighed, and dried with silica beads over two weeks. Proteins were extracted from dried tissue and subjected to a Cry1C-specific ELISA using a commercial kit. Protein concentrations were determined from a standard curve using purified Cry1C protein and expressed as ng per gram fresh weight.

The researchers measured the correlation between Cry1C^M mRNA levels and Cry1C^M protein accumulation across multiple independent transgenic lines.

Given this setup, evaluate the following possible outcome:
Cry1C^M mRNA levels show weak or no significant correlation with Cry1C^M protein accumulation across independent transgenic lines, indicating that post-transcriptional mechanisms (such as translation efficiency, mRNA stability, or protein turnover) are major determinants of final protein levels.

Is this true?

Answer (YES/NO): NO